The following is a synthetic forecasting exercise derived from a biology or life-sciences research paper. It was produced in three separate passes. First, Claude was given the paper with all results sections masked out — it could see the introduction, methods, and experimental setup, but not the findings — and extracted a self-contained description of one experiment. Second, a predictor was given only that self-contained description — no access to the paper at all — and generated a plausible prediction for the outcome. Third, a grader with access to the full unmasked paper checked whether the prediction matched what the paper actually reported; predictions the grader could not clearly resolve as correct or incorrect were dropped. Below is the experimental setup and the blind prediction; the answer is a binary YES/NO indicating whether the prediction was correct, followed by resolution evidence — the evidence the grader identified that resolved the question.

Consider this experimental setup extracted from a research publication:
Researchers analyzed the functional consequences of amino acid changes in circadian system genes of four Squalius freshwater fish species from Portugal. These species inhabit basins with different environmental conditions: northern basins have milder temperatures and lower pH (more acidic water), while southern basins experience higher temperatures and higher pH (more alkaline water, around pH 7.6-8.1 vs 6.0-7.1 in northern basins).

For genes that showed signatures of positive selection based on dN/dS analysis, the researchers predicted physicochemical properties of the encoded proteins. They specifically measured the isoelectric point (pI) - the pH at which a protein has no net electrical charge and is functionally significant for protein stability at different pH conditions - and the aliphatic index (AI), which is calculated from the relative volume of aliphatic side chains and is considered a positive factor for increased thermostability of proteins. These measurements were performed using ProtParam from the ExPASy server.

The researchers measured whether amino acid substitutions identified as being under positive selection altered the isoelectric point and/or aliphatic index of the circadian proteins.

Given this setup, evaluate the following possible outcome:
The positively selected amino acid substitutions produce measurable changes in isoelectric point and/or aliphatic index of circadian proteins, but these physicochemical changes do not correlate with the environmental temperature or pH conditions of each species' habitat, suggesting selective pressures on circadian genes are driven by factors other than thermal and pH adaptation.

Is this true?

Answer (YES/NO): NO